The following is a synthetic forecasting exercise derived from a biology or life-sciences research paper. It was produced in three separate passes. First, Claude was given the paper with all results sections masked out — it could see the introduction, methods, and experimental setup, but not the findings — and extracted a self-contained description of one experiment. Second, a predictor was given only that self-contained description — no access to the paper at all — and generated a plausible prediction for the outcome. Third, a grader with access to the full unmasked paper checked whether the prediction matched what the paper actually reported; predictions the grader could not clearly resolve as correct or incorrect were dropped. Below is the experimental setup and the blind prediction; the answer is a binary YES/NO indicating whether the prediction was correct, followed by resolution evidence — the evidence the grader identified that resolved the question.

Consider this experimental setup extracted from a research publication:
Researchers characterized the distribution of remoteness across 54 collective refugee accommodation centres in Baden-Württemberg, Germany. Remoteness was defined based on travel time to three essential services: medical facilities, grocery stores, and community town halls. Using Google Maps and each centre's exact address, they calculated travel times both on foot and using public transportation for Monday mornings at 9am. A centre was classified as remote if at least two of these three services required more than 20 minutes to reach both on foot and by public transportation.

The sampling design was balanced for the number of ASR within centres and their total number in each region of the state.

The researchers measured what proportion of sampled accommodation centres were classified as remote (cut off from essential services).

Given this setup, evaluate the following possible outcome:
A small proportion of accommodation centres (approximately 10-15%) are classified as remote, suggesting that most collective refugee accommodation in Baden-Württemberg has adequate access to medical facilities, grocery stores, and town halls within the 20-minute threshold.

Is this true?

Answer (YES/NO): NO